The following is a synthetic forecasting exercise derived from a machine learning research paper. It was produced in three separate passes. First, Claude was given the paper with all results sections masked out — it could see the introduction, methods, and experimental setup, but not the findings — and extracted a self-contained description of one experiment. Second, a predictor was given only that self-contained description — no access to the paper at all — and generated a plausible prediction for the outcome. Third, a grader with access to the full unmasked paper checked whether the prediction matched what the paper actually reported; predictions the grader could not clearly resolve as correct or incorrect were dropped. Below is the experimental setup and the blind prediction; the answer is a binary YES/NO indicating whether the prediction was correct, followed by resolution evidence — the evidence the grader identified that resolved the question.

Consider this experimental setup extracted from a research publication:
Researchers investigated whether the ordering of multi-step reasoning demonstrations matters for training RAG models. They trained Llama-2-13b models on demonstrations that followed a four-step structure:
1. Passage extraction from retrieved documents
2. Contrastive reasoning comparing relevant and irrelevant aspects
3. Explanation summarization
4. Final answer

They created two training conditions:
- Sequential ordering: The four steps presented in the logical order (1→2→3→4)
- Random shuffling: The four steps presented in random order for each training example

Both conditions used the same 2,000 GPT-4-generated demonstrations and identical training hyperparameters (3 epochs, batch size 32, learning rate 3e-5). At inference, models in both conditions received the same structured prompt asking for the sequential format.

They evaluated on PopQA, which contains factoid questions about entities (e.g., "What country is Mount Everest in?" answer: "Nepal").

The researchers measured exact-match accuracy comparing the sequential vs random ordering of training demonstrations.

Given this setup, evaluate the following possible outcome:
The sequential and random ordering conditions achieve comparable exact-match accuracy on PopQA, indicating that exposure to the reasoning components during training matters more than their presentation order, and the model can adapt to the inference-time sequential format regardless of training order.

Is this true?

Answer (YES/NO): NO